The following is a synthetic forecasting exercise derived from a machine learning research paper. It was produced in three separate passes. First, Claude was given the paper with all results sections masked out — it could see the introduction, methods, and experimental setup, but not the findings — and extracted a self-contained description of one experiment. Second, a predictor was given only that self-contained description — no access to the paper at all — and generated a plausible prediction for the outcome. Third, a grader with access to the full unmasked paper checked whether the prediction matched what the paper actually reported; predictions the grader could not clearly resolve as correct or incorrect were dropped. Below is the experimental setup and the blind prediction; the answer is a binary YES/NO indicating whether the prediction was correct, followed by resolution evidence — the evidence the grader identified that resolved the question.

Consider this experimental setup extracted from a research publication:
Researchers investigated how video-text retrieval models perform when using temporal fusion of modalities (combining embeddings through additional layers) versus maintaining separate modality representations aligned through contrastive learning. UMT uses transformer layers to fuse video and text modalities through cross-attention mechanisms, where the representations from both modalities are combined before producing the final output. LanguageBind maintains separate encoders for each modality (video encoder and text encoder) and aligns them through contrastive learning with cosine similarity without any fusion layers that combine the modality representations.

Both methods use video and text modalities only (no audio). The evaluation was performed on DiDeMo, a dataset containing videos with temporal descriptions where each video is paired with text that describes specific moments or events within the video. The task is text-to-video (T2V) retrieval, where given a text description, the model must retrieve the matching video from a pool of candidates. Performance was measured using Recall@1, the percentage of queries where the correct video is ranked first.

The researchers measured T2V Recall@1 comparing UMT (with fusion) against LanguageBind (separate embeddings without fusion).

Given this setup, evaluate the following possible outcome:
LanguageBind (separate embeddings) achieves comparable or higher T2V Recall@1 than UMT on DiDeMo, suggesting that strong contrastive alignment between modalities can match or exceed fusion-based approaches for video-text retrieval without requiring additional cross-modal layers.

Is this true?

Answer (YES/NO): YES